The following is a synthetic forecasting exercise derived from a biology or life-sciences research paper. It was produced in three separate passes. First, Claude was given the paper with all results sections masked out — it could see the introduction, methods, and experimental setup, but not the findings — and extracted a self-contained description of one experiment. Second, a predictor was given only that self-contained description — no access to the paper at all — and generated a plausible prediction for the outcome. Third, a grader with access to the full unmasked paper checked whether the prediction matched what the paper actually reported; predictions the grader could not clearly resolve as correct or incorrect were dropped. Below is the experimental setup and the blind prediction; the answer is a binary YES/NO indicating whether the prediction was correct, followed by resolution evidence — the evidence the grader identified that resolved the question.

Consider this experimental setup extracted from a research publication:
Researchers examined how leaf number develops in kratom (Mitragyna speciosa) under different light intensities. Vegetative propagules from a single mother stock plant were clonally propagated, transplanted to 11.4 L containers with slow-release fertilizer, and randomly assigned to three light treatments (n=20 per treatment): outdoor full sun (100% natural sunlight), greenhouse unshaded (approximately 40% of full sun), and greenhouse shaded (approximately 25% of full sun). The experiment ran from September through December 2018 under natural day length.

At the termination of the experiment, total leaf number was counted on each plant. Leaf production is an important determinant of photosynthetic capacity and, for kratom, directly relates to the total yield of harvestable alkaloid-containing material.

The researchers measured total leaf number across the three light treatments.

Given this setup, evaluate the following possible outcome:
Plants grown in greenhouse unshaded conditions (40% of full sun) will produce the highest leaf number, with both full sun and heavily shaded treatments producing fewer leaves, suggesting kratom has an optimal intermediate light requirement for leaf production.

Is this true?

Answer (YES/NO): NO